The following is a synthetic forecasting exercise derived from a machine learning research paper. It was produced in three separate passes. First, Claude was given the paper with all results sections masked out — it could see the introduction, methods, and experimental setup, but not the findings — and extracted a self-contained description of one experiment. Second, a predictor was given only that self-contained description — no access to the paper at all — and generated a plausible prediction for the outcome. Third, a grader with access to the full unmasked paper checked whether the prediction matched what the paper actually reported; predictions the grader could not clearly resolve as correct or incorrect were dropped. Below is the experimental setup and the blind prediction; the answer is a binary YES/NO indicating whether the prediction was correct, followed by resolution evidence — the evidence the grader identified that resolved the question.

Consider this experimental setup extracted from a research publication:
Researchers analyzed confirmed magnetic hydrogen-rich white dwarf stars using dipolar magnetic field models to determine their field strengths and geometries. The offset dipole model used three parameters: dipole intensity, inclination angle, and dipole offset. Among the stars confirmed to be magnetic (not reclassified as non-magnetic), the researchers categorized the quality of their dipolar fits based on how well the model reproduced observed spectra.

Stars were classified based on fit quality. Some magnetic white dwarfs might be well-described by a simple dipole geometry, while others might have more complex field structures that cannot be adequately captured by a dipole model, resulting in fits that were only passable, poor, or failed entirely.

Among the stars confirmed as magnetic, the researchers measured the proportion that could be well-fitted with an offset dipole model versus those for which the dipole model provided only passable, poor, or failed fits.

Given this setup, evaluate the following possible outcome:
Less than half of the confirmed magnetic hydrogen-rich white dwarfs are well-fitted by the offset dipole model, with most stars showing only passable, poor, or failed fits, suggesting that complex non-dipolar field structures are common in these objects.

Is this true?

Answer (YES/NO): NO